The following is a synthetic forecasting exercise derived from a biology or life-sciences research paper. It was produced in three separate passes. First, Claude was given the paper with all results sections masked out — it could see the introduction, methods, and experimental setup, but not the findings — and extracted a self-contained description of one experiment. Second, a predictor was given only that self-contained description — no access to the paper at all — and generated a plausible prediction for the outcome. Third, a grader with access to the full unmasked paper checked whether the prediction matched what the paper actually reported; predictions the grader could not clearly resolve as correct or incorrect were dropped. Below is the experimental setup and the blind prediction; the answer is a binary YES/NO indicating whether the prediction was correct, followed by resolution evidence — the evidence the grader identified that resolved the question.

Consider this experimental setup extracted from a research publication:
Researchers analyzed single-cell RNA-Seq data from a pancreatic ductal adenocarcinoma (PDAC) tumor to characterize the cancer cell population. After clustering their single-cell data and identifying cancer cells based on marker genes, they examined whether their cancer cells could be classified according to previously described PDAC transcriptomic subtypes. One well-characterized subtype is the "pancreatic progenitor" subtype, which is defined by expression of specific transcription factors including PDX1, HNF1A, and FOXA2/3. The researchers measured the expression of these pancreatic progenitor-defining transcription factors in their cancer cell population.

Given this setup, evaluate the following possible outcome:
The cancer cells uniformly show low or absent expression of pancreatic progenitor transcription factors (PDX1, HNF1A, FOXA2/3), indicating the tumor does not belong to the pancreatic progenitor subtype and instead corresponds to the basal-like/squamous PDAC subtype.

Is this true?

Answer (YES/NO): NO